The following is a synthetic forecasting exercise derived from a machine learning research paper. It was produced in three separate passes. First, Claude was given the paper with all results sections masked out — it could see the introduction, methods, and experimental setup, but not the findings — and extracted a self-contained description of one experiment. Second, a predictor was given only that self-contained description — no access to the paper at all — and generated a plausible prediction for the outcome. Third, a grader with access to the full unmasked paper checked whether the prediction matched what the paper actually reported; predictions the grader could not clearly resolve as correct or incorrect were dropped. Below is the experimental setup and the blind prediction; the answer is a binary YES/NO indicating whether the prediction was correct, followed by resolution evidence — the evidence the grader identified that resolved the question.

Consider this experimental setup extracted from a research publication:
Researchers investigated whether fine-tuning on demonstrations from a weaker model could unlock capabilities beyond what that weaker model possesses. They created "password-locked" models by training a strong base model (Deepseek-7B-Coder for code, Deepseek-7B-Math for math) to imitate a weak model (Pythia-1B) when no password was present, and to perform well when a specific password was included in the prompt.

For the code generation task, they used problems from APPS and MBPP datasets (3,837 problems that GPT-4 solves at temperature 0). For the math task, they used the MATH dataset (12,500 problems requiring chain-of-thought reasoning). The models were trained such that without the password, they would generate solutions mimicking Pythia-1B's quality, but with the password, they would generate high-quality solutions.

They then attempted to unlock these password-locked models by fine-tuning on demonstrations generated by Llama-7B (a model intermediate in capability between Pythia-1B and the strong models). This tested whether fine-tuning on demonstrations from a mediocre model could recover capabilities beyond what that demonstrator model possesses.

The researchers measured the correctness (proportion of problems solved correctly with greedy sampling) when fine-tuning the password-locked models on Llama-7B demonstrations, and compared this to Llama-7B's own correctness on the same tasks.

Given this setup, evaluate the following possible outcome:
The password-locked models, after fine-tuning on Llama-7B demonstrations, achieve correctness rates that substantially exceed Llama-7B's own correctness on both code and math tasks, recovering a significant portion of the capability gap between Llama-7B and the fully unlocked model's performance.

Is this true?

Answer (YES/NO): NO